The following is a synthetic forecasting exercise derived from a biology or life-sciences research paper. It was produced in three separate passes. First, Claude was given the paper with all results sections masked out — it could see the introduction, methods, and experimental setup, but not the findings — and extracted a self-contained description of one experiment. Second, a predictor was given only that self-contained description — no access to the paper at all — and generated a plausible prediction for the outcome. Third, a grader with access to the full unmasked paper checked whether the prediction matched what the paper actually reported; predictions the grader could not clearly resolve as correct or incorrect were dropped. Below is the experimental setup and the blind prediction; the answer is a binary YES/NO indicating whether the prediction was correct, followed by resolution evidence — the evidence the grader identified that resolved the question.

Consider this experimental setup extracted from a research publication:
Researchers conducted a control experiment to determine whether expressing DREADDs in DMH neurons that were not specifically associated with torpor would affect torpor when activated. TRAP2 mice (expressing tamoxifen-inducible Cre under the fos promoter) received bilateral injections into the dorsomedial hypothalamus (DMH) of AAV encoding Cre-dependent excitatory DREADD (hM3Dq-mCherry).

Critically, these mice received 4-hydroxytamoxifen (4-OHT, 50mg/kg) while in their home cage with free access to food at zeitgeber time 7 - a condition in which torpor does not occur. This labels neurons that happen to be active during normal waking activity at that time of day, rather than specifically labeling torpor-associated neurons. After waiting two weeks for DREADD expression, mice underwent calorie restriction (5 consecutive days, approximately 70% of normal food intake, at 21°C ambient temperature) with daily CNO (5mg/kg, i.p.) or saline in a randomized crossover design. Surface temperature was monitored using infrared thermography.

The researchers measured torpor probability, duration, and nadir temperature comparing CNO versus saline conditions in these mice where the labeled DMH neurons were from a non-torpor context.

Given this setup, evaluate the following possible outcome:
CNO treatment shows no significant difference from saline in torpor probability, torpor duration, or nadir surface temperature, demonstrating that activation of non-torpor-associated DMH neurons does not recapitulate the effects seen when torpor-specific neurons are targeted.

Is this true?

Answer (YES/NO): YES